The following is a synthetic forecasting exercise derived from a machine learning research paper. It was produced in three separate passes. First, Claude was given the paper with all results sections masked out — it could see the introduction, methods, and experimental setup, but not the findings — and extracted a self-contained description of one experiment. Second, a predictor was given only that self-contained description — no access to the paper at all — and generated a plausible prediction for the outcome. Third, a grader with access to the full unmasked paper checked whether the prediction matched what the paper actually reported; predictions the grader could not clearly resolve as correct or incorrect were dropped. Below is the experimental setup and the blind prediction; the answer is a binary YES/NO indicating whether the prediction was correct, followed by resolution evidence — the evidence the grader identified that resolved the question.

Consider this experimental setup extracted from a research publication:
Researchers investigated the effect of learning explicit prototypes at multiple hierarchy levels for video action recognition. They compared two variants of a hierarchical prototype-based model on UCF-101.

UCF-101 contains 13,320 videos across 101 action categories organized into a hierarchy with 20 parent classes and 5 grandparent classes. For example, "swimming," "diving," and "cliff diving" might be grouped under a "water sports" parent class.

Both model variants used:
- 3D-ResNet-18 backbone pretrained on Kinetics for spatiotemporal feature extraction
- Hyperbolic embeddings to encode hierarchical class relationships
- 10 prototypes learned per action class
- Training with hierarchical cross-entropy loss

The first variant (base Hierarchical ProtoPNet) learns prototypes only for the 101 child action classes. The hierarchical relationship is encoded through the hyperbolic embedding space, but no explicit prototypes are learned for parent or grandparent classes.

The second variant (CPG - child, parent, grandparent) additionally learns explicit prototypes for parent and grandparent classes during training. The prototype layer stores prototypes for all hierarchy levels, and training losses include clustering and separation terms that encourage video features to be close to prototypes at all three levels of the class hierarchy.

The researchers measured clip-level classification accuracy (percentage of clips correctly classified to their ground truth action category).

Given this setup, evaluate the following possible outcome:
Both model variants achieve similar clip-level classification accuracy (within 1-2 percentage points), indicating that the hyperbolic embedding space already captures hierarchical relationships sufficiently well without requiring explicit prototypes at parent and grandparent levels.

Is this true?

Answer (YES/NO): YES